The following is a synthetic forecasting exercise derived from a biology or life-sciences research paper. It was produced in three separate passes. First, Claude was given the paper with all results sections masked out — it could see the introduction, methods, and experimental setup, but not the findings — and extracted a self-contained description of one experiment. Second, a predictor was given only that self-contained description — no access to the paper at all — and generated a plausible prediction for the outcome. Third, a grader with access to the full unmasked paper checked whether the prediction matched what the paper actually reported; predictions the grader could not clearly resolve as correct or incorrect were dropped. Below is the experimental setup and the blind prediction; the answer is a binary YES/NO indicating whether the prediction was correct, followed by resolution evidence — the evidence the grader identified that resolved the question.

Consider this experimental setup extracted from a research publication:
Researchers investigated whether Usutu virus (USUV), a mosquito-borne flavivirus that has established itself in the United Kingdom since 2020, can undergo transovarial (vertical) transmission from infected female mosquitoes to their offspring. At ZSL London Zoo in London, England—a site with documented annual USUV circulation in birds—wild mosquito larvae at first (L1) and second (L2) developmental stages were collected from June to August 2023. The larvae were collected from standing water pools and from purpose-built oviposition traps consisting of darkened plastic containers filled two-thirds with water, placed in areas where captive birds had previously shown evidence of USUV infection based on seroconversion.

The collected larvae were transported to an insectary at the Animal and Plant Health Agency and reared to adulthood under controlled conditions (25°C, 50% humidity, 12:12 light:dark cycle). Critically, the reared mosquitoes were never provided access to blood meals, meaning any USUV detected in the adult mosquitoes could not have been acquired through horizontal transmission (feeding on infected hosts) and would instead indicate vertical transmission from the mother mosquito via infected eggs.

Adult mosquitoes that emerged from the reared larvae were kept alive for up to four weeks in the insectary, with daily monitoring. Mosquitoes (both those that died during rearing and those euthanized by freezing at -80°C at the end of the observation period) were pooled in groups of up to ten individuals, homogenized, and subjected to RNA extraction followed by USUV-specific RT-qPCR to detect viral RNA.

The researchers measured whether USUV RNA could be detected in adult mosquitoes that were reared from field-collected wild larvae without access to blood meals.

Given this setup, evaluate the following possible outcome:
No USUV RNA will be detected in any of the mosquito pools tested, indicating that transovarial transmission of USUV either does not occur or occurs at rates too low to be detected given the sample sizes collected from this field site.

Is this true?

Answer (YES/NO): NO